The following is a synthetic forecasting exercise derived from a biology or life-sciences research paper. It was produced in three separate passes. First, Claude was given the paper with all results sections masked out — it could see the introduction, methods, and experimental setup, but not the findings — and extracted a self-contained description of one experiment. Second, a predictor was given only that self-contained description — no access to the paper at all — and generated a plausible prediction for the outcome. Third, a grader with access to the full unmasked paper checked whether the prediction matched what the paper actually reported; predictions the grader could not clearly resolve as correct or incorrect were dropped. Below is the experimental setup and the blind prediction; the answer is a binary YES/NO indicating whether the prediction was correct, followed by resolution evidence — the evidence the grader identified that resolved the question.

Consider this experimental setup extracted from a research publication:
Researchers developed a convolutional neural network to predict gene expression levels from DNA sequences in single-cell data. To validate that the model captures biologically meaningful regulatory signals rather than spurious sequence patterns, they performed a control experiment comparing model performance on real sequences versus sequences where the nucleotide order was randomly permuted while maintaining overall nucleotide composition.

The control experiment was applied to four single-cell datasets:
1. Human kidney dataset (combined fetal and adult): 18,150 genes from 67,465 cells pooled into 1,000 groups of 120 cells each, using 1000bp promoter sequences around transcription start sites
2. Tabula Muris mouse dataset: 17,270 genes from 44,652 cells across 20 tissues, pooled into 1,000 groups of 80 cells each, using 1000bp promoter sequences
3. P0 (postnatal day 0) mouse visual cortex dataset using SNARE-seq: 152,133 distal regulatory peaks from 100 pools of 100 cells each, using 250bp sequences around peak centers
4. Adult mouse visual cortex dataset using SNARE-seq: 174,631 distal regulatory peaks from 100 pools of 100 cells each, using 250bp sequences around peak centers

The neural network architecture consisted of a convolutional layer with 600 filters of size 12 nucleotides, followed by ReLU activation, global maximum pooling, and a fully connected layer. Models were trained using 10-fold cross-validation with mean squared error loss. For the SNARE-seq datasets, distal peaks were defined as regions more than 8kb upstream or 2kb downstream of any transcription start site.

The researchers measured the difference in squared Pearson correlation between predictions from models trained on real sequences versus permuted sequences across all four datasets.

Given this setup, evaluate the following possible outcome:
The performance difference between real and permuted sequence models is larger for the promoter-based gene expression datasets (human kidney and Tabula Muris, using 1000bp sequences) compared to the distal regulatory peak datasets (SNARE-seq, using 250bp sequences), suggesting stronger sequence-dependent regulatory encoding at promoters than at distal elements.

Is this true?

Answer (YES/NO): NO